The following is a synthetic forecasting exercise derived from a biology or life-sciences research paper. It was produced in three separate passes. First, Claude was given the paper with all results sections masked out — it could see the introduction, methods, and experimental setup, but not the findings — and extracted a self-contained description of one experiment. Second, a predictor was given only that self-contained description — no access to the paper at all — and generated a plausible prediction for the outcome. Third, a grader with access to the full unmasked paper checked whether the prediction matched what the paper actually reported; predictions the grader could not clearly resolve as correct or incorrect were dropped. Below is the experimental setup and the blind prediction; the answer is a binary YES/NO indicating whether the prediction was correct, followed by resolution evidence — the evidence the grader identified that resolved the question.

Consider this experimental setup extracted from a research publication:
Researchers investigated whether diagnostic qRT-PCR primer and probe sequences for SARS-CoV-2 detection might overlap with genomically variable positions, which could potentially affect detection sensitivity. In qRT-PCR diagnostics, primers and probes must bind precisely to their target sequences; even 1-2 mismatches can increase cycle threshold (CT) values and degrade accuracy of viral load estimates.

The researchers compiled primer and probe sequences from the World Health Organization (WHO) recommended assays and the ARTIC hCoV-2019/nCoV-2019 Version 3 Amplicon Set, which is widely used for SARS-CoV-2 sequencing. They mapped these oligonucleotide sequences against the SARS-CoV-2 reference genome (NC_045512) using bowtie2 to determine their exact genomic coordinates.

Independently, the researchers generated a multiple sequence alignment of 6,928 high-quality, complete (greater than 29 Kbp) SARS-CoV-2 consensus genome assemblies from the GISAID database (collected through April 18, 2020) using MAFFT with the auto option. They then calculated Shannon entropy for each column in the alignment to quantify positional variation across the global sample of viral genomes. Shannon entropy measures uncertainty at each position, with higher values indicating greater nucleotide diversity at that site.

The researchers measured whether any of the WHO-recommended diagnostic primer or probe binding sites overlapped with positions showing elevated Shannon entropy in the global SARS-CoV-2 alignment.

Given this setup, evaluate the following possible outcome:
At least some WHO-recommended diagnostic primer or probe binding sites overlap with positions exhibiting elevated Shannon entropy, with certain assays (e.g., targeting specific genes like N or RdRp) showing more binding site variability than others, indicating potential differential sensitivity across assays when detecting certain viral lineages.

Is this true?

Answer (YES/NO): NO